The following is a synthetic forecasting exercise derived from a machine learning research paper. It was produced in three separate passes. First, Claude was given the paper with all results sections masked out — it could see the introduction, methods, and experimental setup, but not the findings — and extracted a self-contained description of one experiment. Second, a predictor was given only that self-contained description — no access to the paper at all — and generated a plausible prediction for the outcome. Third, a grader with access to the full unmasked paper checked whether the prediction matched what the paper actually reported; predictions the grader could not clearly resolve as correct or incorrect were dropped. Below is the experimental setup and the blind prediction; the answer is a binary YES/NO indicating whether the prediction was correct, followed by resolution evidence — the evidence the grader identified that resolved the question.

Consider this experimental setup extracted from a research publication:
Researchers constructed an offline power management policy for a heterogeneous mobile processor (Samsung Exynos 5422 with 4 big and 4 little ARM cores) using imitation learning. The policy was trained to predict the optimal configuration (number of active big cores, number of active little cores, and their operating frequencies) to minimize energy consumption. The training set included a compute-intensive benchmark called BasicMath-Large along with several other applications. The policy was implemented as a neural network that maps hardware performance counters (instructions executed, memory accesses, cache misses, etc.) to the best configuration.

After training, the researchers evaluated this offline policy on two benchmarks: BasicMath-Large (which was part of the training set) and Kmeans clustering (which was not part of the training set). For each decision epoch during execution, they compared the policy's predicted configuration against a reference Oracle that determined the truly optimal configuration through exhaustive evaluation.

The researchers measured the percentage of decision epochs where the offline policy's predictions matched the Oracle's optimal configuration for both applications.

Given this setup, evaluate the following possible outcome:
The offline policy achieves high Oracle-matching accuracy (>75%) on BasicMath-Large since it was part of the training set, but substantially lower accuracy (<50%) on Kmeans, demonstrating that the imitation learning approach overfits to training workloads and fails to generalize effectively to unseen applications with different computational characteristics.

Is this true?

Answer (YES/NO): NO